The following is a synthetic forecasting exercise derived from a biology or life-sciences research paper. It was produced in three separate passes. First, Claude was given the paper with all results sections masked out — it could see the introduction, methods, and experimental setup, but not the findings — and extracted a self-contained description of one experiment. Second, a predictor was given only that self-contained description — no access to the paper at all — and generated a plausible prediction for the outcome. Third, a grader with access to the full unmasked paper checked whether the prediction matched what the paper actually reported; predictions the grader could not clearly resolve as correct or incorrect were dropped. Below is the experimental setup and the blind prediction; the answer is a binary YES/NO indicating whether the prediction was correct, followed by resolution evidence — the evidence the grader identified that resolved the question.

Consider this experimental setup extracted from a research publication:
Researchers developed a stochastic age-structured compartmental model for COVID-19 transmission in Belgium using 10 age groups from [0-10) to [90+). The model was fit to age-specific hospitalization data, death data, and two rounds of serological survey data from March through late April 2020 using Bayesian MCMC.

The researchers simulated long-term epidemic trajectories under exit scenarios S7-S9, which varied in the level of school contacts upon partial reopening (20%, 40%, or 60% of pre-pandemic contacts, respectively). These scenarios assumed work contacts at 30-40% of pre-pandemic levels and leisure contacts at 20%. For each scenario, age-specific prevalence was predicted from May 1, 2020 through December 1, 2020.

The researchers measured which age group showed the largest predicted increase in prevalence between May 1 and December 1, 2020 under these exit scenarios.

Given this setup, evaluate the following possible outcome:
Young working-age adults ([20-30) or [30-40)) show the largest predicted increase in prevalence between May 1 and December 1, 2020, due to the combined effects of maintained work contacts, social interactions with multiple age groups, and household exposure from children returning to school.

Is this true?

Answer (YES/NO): NO